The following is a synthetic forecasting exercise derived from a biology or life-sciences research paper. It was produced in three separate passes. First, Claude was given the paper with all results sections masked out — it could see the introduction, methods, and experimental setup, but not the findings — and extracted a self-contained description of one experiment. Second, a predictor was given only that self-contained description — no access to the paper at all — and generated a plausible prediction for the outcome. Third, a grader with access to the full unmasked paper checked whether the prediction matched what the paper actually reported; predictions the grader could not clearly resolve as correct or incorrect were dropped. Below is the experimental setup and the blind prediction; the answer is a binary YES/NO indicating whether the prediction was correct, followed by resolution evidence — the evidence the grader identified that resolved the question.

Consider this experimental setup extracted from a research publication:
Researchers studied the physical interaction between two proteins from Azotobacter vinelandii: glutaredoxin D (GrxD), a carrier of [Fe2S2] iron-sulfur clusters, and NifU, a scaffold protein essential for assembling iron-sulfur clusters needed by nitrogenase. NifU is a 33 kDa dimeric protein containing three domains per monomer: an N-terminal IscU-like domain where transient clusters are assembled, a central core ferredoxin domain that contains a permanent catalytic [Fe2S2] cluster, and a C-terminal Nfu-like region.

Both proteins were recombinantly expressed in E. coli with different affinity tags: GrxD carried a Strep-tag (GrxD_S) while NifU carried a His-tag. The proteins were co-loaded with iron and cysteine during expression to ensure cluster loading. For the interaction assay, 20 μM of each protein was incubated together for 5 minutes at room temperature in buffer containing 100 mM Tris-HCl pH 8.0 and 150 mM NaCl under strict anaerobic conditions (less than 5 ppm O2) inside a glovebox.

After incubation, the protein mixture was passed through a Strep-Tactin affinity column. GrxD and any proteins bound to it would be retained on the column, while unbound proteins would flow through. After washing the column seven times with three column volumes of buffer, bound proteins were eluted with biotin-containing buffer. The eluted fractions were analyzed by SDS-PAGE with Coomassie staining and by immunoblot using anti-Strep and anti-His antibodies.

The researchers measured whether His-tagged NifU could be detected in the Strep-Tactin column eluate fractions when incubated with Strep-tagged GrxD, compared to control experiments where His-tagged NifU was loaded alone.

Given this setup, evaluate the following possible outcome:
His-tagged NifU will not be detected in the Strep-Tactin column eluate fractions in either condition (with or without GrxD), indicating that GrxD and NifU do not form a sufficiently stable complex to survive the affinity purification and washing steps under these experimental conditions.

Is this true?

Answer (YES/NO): NO